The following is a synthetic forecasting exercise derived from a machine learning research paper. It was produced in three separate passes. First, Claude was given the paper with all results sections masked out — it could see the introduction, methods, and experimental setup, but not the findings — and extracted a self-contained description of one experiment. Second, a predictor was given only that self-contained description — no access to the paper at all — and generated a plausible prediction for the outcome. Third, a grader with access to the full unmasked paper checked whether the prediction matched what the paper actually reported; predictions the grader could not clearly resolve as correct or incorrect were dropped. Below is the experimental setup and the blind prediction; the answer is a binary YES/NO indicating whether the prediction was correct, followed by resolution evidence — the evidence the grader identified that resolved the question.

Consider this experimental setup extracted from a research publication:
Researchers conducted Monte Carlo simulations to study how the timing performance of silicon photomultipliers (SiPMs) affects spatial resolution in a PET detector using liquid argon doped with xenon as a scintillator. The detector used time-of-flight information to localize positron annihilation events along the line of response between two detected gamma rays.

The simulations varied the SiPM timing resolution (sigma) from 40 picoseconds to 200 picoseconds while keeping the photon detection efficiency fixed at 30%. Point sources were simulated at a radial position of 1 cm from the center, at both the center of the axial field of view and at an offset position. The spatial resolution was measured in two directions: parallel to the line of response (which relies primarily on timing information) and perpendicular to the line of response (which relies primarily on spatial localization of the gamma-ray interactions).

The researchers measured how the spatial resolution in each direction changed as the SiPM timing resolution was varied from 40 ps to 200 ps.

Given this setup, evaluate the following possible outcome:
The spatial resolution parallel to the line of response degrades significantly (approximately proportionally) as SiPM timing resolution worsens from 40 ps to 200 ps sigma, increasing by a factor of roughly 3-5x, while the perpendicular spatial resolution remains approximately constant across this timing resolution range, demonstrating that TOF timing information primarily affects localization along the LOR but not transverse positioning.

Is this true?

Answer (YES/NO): NO